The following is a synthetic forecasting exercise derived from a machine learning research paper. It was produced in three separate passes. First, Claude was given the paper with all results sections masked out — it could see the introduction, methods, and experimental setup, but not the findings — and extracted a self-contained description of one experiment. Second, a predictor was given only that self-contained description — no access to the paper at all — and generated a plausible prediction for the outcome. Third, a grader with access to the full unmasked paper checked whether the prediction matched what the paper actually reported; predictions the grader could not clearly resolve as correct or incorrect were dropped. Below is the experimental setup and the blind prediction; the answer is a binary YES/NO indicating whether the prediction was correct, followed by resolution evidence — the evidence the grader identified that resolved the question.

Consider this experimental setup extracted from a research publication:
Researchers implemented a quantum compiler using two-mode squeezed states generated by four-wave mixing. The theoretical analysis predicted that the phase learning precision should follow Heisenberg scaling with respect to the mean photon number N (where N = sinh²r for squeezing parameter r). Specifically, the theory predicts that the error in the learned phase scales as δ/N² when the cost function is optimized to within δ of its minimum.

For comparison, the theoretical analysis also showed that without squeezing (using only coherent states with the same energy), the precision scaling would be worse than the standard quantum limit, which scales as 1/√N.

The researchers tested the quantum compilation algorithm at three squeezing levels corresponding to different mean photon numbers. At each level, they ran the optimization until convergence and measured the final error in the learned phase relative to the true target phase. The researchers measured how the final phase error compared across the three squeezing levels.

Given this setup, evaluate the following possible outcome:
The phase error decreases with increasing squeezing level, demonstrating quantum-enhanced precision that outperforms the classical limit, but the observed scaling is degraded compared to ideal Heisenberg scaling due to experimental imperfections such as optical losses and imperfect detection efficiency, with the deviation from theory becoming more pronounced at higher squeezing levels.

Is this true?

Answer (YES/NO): NO